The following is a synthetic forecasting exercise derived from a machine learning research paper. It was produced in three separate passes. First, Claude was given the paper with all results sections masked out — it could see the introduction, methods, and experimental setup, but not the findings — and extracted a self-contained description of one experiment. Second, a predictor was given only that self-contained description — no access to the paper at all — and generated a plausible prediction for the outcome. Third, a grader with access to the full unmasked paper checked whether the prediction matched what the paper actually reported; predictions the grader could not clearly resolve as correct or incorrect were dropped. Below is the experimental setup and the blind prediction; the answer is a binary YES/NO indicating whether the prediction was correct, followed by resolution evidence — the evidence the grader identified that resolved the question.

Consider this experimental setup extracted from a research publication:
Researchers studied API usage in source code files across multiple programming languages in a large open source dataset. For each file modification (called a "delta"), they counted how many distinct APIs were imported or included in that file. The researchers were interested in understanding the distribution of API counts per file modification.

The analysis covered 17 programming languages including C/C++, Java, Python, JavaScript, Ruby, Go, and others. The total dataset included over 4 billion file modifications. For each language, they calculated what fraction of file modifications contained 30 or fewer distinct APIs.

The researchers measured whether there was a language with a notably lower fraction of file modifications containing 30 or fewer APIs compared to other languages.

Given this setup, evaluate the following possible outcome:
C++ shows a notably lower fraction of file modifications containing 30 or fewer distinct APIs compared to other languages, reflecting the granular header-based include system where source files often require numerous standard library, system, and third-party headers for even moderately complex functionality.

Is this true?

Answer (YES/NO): NO